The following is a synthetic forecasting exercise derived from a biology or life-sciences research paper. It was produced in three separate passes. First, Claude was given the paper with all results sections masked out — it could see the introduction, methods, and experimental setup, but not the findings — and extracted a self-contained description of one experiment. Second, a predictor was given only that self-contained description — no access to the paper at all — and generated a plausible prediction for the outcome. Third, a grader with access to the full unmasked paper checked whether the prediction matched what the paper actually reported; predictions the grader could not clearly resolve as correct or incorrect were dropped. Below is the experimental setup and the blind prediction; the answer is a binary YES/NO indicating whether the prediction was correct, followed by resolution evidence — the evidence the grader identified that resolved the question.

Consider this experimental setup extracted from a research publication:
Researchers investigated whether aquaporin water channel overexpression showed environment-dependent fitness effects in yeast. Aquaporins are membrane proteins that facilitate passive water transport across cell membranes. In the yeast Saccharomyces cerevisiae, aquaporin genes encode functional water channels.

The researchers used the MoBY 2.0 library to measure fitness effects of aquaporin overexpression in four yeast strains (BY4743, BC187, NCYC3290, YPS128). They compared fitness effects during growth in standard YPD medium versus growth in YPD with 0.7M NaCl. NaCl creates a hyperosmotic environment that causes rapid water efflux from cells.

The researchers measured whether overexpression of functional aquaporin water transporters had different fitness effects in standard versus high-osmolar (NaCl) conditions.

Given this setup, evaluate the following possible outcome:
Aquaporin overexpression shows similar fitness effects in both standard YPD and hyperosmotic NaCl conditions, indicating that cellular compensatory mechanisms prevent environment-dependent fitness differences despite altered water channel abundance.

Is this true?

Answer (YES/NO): NO